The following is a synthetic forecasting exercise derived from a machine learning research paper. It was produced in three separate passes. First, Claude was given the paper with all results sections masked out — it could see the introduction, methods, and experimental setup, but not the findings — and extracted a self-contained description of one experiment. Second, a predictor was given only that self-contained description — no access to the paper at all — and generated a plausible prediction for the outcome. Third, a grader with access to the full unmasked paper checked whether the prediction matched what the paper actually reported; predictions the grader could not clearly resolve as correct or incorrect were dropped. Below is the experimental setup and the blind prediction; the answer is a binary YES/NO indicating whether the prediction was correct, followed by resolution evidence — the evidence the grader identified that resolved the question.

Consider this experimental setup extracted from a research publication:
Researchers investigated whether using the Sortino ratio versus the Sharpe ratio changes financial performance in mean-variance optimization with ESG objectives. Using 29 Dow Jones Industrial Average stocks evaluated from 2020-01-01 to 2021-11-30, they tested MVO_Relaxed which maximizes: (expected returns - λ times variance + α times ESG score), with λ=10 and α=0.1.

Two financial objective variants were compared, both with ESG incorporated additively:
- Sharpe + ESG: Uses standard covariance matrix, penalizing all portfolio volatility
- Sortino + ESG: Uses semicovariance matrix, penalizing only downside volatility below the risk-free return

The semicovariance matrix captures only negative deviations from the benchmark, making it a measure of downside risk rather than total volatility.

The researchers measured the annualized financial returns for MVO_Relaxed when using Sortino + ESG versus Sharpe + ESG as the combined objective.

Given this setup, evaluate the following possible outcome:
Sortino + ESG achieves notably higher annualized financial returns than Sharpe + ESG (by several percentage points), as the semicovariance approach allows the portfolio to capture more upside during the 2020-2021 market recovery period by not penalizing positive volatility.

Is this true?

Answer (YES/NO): YES